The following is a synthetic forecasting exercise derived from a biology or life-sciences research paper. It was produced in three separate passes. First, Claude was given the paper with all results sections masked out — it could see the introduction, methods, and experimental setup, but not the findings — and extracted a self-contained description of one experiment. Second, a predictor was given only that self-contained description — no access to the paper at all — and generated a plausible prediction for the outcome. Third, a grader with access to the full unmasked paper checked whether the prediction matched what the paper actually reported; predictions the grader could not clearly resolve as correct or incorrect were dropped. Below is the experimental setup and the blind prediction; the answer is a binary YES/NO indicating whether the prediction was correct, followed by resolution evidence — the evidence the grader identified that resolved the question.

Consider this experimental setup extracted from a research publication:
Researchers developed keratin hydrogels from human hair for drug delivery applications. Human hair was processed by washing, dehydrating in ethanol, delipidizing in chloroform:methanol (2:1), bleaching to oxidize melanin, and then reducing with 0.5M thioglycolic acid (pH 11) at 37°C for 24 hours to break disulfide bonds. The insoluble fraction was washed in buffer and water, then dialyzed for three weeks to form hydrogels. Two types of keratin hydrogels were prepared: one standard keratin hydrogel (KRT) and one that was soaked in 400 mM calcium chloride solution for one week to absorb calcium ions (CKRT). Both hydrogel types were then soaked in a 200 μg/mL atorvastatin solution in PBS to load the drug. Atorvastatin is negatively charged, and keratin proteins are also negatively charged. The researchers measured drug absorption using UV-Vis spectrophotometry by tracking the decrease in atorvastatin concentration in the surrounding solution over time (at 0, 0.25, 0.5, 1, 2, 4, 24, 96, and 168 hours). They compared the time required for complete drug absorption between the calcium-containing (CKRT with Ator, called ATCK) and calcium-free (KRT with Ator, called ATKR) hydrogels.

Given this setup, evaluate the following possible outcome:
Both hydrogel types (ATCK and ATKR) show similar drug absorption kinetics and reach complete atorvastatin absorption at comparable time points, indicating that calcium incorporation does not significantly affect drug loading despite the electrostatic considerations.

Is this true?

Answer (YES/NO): NO